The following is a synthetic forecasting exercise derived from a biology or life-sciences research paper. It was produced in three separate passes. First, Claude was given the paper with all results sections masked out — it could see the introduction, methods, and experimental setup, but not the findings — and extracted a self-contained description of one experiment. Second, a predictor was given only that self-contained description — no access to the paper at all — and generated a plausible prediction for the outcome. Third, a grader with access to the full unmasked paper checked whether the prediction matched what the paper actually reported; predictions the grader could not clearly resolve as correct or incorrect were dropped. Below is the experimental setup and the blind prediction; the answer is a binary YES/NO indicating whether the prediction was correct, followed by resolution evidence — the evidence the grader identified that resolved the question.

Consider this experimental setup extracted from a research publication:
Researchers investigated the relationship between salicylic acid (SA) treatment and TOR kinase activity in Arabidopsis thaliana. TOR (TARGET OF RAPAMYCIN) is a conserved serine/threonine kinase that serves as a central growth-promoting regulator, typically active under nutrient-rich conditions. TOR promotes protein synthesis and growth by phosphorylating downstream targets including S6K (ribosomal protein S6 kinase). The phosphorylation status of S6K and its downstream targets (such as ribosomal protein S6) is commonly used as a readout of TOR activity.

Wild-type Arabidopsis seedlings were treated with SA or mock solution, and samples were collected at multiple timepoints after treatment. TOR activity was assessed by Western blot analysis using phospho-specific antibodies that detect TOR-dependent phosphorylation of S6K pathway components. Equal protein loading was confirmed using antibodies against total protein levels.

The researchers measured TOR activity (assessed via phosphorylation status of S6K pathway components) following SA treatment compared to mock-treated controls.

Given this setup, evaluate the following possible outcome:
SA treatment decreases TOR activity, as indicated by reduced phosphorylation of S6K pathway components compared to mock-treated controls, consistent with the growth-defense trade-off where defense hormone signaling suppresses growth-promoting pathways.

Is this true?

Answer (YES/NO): YES